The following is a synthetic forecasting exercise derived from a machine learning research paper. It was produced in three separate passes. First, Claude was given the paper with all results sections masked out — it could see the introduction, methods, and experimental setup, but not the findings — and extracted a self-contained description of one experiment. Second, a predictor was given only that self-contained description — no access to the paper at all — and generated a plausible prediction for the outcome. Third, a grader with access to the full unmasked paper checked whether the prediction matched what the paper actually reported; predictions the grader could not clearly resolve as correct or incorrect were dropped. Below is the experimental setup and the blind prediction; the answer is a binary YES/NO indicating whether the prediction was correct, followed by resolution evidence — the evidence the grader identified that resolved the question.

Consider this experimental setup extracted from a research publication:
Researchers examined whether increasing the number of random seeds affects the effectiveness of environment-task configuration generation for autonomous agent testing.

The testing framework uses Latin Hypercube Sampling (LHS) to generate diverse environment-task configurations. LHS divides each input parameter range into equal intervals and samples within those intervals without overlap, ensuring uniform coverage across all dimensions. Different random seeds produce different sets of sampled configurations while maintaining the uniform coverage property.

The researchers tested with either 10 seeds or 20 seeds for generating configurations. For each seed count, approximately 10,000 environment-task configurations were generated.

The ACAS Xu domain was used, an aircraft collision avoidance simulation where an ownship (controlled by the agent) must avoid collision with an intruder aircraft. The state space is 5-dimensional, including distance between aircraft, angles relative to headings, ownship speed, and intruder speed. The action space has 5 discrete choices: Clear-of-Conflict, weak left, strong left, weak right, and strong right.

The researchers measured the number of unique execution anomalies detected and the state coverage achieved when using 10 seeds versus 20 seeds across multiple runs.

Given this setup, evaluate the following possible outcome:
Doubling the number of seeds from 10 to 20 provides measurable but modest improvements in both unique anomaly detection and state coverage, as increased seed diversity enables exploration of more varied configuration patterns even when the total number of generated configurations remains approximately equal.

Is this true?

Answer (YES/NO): NO